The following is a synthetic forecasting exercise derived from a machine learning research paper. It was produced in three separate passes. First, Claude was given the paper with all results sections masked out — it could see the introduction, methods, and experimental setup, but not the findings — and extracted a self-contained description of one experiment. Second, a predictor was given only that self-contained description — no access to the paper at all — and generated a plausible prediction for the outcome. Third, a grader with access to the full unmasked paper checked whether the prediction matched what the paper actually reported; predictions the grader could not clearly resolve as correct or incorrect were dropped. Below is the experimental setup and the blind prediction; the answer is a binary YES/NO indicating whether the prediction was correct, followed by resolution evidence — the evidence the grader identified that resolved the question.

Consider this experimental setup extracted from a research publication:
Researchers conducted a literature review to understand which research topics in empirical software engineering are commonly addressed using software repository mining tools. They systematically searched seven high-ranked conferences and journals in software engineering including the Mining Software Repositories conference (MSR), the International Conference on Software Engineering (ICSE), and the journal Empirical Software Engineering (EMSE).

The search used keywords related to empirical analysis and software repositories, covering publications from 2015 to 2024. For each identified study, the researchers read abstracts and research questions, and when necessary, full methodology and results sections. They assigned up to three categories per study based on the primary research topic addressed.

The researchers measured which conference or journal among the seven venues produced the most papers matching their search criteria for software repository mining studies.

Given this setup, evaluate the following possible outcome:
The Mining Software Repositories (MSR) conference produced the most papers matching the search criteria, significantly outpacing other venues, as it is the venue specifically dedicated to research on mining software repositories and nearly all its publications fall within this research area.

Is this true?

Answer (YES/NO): NO